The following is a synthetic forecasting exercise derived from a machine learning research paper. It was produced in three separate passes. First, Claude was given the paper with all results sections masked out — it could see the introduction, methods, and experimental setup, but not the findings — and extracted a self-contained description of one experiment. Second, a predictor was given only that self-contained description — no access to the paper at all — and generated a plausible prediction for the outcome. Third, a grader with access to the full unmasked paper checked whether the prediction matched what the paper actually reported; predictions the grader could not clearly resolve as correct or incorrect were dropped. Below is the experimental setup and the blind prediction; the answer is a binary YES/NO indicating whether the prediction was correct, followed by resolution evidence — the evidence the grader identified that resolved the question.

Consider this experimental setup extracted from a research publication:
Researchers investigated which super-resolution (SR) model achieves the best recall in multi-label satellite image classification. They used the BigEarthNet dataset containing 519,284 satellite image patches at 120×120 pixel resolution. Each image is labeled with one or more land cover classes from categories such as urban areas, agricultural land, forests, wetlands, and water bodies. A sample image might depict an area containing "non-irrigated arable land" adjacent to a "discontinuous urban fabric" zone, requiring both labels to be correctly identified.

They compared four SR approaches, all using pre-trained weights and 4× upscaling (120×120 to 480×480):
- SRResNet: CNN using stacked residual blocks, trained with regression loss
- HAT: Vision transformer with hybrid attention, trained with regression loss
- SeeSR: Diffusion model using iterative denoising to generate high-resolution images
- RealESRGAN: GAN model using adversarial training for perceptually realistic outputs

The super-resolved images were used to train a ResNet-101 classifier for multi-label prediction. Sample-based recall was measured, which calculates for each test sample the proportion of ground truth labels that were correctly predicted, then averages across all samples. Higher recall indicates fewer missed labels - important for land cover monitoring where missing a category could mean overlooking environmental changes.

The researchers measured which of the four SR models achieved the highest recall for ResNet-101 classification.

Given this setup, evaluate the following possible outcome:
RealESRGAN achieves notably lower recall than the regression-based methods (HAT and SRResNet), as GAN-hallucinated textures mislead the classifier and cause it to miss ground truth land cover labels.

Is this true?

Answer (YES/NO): NO